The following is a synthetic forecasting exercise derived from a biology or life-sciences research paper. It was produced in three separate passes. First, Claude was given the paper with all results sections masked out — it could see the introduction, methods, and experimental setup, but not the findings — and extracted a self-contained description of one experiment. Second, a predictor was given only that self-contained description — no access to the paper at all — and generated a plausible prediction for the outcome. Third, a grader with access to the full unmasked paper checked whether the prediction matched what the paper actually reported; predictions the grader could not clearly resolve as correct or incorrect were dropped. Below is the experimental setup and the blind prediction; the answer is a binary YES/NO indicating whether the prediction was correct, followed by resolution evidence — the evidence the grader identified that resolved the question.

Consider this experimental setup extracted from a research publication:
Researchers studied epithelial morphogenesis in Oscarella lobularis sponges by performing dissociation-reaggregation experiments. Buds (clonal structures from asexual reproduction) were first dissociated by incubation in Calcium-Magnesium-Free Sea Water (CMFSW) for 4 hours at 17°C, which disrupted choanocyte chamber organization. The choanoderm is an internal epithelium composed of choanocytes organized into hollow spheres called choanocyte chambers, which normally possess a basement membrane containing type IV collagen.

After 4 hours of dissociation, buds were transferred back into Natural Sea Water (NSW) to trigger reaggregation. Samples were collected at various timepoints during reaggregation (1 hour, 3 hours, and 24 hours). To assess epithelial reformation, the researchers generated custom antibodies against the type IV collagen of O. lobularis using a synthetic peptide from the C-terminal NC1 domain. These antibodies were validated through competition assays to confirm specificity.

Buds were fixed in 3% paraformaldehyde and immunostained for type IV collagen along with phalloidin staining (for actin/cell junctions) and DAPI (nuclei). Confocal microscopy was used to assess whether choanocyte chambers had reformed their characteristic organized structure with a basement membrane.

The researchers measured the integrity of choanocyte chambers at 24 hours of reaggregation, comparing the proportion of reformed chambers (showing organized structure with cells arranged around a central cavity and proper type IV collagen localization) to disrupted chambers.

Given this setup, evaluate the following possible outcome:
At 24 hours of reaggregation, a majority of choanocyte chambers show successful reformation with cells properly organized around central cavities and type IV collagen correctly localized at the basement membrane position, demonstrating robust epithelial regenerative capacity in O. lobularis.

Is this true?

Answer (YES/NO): YES